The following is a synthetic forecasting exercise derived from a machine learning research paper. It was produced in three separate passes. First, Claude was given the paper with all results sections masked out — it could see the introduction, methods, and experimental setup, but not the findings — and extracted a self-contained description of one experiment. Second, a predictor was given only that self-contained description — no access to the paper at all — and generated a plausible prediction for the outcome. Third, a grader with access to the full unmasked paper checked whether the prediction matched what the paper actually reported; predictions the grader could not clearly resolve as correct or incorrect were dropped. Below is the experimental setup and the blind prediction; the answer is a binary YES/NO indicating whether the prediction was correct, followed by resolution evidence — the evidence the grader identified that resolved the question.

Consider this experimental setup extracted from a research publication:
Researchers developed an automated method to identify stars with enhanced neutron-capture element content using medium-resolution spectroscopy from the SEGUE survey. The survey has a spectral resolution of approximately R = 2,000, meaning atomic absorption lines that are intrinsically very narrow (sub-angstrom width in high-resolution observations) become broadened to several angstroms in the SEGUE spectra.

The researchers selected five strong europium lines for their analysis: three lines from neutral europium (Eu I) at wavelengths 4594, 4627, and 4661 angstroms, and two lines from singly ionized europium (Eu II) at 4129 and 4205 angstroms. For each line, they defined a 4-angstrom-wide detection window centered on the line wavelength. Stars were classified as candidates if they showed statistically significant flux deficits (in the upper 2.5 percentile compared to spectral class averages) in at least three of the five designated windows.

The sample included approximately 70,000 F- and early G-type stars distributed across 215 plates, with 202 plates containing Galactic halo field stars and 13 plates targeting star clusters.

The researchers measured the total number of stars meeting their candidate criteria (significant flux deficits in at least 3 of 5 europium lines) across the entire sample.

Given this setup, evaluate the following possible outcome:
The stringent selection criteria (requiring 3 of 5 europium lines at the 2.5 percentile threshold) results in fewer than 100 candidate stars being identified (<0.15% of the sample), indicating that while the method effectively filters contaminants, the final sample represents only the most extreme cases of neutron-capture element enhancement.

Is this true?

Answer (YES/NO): YES